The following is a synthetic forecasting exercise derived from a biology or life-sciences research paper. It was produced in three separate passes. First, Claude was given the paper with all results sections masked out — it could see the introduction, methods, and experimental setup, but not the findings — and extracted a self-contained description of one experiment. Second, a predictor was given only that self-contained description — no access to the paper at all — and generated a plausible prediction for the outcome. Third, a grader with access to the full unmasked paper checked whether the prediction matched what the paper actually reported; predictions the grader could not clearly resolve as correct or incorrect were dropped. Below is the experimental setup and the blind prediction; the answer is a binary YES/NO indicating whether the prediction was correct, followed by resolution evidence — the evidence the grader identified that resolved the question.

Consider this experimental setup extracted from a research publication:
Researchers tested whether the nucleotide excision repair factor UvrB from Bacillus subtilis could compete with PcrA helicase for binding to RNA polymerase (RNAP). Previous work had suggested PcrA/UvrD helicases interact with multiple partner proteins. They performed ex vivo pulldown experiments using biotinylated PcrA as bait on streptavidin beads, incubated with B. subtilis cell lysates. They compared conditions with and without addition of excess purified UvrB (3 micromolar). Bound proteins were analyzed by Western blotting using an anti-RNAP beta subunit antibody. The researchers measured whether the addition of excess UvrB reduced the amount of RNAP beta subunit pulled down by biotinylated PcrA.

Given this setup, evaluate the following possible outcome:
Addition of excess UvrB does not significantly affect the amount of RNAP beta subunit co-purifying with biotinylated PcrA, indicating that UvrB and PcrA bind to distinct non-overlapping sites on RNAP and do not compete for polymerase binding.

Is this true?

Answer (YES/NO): NO